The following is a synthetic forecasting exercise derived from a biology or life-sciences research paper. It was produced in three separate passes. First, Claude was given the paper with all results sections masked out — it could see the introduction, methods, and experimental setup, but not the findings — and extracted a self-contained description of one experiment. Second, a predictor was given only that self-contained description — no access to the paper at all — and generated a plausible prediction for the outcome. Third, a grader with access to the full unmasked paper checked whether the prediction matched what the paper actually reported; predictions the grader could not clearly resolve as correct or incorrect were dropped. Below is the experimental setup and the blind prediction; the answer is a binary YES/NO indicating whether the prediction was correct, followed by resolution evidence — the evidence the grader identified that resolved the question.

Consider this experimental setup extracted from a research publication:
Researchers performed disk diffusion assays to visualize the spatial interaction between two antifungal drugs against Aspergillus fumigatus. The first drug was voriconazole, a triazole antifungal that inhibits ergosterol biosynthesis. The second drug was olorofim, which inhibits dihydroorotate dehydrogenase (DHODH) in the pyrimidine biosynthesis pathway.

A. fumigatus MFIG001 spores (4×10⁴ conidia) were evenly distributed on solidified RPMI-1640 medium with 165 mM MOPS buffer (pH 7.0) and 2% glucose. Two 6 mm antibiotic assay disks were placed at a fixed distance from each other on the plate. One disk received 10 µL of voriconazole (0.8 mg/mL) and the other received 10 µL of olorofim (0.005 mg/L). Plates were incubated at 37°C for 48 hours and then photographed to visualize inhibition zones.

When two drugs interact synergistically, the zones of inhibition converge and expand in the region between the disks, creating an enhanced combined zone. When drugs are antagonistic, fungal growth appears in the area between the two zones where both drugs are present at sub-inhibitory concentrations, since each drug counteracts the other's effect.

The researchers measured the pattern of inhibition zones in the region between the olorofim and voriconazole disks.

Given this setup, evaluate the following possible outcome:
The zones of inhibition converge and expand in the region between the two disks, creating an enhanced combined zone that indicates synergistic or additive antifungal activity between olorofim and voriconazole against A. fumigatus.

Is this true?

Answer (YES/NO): NO